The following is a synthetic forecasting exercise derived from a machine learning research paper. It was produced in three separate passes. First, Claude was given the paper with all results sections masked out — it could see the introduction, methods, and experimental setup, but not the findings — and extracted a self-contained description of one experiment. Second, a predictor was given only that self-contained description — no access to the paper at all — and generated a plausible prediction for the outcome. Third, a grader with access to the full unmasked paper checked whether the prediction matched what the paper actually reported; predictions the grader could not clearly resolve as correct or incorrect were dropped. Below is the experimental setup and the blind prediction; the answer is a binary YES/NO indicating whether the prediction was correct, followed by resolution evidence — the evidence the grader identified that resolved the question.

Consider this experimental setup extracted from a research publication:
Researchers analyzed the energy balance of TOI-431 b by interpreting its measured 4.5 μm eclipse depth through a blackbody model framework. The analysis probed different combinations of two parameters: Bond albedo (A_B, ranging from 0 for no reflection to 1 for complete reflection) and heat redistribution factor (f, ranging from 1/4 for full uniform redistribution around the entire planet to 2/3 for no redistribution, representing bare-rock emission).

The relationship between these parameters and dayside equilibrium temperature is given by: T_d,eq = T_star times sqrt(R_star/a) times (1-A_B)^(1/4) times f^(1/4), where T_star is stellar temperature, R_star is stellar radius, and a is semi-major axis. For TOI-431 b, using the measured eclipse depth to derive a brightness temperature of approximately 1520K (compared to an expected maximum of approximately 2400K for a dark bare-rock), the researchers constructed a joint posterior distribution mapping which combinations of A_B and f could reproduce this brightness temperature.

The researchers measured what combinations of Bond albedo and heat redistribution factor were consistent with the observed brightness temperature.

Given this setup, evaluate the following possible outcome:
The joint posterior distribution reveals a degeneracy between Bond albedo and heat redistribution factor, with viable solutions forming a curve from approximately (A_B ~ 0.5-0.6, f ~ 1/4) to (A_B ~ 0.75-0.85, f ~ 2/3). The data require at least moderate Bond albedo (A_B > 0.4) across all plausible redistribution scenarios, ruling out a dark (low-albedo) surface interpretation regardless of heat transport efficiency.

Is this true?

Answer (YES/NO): NO